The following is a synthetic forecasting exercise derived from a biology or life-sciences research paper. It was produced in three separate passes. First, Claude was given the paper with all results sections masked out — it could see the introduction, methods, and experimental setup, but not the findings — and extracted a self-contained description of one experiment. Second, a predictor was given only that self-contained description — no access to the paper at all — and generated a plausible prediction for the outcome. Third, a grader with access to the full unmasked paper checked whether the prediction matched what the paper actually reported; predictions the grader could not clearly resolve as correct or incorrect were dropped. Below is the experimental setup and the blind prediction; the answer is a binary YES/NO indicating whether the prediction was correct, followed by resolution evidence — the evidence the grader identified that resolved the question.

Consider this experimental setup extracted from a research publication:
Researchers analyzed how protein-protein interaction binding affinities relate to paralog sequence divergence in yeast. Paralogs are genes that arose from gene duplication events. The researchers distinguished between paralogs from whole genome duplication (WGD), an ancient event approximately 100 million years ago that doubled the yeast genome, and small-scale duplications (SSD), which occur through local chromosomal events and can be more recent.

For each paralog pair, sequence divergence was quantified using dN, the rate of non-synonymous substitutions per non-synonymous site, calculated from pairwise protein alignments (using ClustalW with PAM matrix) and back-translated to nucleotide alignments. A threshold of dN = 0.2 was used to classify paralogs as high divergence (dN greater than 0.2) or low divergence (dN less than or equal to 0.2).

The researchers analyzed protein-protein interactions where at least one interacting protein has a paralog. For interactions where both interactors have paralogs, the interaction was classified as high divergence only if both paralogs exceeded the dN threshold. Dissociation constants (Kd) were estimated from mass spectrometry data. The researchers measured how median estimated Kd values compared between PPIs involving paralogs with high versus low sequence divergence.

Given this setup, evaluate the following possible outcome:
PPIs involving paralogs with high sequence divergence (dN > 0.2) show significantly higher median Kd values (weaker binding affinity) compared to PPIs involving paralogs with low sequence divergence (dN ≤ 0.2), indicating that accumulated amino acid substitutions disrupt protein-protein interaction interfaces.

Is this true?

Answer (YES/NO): NO